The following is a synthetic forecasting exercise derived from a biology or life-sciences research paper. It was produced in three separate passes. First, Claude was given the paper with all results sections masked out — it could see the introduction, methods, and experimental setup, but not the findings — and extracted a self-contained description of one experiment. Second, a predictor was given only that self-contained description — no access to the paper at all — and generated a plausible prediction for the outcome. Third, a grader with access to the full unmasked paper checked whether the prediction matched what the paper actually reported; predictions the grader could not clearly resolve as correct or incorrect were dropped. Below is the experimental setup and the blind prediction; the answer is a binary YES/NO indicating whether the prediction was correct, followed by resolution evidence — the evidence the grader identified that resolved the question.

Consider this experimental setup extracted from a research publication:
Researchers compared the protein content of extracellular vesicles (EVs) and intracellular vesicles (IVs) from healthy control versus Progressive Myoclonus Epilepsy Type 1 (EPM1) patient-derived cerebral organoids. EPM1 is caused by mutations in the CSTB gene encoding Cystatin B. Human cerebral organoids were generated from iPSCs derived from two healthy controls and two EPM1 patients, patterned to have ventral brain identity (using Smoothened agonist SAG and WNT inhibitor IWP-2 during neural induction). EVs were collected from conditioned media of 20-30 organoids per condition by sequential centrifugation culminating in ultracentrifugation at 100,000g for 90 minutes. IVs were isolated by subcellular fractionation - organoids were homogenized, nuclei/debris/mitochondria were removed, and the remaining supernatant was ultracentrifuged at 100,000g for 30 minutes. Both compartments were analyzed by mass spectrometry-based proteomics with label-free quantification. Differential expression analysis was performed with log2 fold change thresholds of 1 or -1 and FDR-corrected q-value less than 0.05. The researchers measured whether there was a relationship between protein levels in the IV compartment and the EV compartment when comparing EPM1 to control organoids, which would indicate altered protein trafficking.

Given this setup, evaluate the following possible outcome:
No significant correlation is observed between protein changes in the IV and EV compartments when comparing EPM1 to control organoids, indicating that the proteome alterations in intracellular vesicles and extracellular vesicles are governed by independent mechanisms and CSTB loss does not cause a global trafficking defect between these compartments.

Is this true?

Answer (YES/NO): NO